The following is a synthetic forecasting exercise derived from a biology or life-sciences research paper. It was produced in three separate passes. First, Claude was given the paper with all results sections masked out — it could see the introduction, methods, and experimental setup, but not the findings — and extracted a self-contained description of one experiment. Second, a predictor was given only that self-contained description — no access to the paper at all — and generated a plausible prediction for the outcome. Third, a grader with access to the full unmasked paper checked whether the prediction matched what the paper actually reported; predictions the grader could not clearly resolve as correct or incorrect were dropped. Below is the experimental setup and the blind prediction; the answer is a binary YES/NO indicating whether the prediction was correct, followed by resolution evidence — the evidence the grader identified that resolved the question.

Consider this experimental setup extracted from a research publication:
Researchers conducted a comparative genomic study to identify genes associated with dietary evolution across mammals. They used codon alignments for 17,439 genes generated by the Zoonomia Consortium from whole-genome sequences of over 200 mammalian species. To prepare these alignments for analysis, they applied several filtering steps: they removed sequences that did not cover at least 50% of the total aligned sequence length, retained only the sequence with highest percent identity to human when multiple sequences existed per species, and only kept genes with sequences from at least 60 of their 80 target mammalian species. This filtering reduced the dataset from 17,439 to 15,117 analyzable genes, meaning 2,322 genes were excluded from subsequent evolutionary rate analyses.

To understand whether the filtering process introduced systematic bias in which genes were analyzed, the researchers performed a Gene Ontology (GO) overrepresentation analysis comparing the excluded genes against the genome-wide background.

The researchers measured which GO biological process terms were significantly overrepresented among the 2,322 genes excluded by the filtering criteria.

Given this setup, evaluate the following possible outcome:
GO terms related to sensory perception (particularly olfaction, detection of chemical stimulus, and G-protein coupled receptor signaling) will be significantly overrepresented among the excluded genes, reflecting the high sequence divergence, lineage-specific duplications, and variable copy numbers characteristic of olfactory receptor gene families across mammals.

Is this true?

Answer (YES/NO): YES